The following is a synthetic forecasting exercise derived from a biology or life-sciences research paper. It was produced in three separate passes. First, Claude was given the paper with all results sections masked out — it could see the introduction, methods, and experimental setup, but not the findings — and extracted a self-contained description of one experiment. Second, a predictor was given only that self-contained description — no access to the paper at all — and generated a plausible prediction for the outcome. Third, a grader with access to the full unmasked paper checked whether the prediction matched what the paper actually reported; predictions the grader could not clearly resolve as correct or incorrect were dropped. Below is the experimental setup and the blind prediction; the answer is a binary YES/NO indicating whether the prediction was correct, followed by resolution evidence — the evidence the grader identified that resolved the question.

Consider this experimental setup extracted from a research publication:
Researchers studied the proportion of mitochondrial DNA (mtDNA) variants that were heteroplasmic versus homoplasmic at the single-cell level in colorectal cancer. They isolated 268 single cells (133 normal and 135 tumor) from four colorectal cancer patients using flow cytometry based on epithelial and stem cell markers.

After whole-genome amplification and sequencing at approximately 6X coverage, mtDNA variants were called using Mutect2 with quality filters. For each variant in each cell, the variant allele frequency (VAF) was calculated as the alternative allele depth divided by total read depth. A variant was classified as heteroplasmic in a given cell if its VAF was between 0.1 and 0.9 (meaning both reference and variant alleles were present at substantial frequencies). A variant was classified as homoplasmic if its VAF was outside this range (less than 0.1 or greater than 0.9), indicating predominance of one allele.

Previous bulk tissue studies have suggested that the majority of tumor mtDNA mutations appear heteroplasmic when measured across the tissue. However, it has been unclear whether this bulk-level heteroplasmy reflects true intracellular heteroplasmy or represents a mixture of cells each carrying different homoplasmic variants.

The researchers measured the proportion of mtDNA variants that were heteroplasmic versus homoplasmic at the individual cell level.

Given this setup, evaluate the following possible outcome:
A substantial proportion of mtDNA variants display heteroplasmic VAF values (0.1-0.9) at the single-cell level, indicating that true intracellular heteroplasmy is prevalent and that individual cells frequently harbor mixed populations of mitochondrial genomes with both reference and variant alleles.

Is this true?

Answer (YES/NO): NO